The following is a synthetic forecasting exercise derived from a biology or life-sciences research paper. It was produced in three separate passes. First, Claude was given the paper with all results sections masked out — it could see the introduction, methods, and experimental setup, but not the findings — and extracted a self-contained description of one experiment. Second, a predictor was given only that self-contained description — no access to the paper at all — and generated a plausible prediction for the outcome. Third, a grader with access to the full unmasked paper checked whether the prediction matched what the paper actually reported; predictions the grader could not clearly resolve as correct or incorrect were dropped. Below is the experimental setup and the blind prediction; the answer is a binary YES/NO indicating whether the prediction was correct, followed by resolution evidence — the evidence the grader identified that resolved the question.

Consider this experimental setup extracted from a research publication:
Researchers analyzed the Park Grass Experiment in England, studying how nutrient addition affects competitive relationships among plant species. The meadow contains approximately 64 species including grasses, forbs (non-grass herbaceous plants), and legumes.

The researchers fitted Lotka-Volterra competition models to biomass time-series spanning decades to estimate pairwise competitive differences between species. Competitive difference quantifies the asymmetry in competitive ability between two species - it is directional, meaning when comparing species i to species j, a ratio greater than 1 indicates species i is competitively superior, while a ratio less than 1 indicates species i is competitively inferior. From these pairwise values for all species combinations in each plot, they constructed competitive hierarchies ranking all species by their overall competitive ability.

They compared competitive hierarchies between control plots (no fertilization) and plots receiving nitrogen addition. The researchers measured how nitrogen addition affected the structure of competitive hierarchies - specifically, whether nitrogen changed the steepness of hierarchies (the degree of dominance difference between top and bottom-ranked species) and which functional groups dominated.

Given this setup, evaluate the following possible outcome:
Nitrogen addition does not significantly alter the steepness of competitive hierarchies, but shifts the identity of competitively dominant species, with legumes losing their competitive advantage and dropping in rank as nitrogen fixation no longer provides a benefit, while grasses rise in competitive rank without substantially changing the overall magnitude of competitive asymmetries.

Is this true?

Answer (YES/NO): NO